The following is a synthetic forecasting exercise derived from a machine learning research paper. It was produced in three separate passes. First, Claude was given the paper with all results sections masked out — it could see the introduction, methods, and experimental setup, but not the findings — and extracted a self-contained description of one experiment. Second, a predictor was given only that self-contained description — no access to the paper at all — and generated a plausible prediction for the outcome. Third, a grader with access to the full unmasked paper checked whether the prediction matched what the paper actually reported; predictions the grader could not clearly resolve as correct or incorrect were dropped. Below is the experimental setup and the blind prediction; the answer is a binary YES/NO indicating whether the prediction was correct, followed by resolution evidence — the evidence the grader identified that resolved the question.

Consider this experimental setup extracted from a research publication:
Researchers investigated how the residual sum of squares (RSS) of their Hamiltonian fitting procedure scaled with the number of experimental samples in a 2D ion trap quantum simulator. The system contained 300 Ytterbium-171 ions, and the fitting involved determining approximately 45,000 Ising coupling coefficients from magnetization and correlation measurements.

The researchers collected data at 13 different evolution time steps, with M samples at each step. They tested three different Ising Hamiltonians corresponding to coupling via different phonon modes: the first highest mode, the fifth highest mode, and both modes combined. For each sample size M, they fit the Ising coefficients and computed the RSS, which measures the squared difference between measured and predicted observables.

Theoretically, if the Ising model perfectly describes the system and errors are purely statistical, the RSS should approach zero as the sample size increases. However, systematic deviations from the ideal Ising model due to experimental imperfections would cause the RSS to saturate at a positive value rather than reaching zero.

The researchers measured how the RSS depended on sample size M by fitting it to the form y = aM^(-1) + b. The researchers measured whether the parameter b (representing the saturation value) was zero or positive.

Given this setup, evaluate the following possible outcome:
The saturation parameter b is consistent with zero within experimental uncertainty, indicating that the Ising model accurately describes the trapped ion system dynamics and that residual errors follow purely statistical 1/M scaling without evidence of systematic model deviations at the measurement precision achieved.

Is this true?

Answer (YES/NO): NO